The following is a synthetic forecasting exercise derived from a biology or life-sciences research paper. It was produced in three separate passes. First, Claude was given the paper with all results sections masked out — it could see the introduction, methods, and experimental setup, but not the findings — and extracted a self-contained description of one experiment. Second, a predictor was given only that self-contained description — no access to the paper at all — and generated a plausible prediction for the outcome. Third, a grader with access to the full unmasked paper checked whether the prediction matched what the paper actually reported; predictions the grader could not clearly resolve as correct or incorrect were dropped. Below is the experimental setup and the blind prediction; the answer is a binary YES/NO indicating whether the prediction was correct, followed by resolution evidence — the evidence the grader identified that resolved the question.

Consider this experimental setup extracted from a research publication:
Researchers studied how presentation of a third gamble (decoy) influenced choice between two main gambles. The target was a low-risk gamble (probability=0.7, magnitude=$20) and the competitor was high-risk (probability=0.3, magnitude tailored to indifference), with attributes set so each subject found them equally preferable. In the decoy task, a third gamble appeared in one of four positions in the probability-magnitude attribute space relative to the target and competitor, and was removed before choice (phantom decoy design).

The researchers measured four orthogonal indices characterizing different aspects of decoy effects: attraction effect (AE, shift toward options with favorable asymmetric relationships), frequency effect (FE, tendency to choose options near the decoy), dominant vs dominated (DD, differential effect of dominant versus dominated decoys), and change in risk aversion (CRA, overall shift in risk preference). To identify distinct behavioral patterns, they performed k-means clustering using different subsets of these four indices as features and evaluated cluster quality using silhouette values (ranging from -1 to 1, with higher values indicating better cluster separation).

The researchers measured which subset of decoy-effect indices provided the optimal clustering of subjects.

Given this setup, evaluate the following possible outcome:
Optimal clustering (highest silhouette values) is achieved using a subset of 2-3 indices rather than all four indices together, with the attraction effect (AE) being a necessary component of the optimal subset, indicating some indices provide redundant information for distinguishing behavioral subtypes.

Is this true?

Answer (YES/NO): NO